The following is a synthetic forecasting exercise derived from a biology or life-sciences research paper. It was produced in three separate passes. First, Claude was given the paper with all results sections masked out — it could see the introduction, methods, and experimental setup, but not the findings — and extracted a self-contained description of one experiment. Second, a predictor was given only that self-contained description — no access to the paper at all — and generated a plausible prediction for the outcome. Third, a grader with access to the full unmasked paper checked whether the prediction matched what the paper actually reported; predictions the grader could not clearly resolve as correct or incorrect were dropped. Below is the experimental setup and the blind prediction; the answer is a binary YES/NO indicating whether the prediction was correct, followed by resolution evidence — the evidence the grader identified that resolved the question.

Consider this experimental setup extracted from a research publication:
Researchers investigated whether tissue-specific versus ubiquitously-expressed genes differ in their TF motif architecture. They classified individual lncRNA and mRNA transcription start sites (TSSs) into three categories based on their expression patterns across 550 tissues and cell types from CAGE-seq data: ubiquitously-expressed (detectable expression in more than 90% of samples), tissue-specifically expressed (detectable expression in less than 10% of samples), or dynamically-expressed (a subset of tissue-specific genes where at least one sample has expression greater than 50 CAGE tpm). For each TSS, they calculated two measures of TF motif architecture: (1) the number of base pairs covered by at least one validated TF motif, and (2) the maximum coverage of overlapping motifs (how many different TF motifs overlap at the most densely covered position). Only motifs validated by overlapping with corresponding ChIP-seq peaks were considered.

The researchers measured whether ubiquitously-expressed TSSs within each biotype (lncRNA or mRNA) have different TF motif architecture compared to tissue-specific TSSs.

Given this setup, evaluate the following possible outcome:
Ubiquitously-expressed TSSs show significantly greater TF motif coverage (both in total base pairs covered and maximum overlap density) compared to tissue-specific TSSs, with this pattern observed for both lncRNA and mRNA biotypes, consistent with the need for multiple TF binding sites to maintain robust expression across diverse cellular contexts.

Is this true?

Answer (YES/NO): YES